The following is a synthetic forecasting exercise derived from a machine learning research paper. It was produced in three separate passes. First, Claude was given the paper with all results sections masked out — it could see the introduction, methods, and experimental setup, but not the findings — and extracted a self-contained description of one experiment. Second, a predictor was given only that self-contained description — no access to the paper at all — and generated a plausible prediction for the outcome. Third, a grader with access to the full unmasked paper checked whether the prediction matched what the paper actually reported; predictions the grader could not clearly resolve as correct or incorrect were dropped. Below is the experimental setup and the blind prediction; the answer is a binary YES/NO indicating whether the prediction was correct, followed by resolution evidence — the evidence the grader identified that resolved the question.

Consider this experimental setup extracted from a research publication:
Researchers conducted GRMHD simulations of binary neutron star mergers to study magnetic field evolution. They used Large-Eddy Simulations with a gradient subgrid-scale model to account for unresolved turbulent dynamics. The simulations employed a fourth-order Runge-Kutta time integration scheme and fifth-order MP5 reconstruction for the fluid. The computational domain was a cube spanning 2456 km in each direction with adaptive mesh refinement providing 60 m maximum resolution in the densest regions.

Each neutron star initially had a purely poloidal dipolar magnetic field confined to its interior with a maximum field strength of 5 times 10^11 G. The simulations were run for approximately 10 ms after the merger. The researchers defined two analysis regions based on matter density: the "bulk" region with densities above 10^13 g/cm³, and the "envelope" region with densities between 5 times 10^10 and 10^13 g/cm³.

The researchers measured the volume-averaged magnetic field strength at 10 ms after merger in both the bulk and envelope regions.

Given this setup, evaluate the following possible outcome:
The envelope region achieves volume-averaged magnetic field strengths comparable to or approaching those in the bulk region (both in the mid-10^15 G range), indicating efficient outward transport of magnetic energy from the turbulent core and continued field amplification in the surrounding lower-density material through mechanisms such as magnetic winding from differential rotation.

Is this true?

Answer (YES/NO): NO